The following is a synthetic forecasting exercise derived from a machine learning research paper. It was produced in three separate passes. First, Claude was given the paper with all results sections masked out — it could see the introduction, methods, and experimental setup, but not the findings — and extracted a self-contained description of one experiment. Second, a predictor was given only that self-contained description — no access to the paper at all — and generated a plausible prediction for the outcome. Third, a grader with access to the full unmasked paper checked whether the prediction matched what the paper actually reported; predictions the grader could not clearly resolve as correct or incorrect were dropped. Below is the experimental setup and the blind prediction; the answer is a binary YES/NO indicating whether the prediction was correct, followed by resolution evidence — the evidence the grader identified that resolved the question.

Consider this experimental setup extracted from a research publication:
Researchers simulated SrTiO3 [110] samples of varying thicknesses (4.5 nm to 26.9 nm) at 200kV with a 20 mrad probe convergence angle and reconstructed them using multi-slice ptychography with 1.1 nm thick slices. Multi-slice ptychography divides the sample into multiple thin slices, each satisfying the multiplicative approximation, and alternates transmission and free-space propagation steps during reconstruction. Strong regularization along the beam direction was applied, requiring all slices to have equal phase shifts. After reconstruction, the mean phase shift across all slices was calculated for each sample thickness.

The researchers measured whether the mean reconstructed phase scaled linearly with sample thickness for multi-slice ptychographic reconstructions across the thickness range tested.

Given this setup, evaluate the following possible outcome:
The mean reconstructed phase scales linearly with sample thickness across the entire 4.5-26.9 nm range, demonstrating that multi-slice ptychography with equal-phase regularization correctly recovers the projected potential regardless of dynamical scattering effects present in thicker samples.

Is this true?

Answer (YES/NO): YES